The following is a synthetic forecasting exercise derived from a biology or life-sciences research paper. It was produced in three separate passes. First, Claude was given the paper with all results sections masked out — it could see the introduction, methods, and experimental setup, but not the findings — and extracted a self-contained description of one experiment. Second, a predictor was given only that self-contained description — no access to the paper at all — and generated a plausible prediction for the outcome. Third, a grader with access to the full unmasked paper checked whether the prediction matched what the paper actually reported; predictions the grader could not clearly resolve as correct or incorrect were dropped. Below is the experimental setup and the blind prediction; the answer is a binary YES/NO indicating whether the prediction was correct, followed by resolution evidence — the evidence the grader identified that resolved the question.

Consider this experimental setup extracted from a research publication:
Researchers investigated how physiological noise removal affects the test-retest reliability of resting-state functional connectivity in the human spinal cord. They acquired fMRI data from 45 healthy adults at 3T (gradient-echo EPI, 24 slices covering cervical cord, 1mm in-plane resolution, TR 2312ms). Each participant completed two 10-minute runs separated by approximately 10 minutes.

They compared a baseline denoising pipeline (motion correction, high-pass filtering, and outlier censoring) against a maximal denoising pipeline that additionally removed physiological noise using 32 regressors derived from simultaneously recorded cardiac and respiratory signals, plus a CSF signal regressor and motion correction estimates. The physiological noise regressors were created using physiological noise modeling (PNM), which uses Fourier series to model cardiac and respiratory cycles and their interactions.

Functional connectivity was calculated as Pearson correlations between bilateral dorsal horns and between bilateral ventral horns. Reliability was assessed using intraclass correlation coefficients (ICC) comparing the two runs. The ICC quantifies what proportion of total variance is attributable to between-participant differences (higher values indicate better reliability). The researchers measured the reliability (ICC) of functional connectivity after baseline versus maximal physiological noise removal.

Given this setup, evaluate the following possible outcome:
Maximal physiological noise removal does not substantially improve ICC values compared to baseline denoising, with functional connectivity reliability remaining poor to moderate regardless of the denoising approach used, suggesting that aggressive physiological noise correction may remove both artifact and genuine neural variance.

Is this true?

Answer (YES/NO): NO